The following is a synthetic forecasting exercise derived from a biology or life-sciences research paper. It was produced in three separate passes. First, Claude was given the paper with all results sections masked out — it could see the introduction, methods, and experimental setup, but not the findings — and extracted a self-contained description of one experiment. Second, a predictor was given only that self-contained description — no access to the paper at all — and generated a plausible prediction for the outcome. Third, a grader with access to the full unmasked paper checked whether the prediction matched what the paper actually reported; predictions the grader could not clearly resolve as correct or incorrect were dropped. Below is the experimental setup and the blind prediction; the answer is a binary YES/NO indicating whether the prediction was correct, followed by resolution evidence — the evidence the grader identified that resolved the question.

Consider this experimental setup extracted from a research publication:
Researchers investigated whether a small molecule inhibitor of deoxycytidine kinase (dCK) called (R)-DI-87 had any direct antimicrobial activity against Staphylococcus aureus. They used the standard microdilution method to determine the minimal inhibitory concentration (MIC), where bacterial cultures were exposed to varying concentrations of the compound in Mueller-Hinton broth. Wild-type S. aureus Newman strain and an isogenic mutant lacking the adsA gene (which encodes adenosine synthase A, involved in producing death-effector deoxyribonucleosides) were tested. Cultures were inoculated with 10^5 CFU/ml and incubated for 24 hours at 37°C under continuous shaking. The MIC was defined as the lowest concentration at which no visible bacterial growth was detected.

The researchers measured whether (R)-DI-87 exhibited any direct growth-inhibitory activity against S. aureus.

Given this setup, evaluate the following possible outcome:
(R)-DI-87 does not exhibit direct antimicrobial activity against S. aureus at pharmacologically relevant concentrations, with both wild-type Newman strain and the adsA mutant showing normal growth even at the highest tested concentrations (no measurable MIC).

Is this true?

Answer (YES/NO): YES